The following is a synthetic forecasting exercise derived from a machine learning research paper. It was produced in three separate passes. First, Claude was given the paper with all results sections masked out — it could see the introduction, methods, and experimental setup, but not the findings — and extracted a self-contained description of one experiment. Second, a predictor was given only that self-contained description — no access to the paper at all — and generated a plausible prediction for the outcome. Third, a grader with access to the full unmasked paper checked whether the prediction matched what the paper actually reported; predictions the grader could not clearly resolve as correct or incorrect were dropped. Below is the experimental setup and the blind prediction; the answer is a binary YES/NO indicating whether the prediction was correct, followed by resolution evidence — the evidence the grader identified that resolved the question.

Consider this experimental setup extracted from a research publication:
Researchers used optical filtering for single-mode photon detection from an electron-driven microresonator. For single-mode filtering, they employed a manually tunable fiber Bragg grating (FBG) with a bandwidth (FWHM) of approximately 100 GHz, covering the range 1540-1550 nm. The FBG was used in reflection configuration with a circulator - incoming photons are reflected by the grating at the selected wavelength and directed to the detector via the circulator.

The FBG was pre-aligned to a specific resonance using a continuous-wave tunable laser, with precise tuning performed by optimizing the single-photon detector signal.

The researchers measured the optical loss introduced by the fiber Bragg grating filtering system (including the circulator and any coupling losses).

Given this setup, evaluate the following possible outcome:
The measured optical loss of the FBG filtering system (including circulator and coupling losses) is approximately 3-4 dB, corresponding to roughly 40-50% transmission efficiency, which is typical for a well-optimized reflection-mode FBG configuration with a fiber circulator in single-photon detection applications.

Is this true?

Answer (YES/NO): YES